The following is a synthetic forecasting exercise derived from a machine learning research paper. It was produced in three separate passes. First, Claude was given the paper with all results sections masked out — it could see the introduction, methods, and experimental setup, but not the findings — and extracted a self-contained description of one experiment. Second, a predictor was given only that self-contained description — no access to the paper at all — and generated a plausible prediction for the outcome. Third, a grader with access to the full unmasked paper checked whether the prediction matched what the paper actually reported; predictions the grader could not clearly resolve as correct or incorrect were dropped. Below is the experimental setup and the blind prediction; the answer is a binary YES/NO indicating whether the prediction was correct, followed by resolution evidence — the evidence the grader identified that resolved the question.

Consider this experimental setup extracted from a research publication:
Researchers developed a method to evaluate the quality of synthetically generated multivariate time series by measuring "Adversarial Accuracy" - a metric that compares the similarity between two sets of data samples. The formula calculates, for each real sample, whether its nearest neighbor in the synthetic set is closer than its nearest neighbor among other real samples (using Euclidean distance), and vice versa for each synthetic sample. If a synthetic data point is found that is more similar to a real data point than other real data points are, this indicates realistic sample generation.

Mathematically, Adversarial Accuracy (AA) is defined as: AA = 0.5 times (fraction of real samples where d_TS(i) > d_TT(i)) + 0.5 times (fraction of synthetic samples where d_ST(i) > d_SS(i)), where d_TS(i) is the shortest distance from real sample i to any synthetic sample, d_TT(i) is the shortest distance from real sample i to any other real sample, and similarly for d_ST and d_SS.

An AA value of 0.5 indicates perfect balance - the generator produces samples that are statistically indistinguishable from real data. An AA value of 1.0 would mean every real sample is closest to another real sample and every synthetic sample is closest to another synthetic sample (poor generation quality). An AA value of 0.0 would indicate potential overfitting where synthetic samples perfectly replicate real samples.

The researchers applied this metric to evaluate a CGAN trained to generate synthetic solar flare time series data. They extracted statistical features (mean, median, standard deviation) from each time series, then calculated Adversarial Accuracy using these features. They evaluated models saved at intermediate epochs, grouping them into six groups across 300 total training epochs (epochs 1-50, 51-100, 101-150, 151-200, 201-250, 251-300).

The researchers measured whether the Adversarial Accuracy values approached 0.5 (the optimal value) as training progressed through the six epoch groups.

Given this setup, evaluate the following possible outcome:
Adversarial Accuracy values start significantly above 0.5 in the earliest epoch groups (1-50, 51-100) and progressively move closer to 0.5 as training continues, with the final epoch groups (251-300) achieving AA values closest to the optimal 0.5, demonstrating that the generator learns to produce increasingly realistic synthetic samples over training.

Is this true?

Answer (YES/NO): NO